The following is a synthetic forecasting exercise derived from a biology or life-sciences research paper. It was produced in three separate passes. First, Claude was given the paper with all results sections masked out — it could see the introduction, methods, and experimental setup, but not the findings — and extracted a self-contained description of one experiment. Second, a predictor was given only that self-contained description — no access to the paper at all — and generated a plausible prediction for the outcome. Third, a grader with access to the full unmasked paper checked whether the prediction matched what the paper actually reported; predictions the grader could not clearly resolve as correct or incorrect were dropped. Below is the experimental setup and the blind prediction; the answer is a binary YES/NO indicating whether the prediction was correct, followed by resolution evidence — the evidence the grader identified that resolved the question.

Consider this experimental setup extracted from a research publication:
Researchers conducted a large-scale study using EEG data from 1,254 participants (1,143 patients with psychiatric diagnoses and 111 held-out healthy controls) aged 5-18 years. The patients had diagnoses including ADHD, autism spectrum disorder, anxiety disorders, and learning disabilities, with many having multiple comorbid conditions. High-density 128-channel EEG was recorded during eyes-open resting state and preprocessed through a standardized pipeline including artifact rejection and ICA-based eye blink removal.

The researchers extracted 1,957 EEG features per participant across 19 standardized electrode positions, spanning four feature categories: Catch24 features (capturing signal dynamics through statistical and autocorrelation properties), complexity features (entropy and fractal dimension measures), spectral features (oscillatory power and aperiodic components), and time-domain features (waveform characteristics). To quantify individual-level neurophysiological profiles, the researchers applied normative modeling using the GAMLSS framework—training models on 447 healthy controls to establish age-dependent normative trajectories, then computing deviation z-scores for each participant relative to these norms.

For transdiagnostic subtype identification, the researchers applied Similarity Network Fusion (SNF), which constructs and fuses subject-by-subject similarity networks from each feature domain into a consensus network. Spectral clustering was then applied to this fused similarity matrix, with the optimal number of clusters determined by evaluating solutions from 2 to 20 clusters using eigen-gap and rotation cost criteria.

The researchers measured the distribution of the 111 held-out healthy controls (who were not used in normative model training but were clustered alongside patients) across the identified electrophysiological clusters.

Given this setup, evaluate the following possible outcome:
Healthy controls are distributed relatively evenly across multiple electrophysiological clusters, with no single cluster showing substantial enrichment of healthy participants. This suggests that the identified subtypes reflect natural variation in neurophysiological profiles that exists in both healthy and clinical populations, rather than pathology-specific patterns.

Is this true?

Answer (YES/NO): NO